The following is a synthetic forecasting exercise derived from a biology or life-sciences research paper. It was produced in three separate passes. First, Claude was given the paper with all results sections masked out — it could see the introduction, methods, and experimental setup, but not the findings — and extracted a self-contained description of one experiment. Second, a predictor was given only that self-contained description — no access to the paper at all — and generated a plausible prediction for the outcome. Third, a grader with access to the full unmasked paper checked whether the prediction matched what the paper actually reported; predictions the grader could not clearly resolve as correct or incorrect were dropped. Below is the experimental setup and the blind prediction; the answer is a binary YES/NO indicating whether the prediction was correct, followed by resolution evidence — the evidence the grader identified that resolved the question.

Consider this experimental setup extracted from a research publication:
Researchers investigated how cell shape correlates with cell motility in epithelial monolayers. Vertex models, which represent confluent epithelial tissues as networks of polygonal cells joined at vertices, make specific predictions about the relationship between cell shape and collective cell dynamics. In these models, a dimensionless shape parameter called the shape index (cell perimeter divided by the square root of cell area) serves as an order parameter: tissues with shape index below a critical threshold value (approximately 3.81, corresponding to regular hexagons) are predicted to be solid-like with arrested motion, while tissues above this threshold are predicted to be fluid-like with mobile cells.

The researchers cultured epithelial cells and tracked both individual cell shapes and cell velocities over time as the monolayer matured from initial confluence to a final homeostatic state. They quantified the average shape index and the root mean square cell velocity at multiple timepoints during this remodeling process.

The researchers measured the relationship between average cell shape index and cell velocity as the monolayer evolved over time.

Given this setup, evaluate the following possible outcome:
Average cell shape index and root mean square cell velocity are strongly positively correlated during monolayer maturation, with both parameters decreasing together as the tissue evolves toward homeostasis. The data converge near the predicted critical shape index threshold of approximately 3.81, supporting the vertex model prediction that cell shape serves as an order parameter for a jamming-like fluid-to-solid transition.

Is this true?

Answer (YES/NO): NO